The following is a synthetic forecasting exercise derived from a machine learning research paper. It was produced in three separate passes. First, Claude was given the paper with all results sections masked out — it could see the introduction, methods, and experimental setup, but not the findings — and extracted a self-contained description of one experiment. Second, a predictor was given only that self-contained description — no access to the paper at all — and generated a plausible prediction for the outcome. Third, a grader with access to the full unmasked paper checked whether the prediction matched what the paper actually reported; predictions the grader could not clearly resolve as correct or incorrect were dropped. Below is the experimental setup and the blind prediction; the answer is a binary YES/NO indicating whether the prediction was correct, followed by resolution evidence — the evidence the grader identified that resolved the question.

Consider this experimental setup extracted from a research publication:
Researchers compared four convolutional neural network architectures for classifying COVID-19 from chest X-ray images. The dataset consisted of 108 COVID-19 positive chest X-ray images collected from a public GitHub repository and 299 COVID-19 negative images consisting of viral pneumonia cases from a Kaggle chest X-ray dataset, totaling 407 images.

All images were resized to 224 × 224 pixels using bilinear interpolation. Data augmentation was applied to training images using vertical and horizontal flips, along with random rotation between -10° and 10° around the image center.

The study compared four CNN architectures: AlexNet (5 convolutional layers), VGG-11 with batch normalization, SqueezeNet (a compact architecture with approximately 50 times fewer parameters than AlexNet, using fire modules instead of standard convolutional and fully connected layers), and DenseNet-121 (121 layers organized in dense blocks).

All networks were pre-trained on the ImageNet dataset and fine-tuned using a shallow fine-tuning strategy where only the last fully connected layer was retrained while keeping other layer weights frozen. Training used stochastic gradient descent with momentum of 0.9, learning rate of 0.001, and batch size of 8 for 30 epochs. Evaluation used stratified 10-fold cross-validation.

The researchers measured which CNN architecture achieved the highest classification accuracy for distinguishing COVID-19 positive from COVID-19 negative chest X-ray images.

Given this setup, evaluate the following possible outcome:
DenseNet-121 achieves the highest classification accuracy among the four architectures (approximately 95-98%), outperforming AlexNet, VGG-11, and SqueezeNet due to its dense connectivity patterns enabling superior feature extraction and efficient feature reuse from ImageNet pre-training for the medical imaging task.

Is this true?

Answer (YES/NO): NO